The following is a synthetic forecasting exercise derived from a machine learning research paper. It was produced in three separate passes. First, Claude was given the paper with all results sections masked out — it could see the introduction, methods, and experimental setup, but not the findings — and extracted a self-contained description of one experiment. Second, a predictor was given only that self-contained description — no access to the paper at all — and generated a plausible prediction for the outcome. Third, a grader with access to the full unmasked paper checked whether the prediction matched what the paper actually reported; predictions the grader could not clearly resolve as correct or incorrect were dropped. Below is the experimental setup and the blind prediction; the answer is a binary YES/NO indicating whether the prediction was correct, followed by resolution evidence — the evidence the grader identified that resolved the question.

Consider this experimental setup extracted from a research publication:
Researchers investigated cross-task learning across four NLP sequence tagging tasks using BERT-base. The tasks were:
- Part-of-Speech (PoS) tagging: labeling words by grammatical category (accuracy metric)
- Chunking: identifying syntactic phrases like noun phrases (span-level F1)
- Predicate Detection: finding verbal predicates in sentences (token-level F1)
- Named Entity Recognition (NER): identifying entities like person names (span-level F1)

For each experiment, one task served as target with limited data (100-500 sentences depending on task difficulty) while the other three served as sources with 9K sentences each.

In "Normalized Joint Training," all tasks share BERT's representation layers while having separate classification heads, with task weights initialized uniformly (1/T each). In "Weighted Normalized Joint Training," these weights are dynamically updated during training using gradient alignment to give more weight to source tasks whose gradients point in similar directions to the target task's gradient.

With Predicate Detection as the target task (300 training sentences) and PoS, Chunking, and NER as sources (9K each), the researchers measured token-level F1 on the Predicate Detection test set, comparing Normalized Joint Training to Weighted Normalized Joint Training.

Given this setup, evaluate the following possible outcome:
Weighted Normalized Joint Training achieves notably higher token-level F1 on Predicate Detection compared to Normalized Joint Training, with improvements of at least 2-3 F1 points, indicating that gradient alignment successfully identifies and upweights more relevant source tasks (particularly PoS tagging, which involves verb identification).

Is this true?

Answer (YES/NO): NO